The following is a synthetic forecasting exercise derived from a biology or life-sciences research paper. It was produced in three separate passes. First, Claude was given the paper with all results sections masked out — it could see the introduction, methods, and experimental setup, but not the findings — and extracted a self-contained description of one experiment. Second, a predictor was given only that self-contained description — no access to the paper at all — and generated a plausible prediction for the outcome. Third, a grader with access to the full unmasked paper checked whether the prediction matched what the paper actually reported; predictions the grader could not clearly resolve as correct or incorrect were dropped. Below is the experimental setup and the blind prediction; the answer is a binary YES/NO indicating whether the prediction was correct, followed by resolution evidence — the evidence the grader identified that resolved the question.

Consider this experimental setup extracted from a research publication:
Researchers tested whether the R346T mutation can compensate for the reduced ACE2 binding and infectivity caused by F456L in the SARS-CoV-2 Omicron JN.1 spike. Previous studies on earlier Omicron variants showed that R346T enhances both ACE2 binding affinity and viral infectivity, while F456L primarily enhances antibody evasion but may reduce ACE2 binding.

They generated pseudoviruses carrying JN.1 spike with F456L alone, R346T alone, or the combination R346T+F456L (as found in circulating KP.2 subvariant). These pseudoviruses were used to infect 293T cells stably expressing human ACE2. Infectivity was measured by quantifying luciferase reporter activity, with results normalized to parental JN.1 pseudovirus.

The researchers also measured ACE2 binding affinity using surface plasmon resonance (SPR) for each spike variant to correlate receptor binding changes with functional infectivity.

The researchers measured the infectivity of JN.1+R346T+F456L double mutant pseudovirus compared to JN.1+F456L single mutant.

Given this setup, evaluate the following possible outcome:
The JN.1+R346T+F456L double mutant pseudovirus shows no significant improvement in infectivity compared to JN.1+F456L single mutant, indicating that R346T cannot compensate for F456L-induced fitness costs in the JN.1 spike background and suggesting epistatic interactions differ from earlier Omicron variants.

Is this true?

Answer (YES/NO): YES